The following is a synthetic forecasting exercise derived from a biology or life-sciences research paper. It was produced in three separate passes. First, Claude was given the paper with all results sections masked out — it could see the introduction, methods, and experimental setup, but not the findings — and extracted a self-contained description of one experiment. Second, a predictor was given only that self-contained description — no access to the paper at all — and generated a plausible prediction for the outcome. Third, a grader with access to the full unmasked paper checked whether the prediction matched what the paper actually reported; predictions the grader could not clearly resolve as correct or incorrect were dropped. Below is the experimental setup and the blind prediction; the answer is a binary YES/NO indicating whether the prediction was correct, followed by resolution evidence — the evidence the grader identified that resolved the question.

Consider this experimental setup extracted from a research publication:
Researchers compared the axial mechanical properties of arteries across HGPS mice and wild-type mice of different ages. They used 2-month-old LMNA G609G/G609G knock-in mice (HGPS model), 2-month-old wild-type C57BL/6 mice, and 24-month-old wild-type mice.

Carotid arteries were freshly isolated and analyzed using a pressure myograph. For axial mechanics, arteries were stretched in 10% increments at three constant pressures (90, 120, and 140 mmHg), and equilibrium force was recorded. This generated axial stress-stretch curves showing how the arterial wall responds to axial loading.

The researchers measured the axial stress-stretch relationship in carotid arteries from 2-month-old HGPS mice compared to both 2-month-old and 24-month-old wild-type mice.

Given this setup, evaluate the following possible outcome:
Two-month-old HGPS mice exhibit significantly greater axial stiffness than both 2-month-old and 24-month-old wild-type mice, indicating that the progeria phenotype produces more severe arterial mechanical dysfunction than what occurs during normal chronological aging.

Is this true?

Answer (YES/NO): NO